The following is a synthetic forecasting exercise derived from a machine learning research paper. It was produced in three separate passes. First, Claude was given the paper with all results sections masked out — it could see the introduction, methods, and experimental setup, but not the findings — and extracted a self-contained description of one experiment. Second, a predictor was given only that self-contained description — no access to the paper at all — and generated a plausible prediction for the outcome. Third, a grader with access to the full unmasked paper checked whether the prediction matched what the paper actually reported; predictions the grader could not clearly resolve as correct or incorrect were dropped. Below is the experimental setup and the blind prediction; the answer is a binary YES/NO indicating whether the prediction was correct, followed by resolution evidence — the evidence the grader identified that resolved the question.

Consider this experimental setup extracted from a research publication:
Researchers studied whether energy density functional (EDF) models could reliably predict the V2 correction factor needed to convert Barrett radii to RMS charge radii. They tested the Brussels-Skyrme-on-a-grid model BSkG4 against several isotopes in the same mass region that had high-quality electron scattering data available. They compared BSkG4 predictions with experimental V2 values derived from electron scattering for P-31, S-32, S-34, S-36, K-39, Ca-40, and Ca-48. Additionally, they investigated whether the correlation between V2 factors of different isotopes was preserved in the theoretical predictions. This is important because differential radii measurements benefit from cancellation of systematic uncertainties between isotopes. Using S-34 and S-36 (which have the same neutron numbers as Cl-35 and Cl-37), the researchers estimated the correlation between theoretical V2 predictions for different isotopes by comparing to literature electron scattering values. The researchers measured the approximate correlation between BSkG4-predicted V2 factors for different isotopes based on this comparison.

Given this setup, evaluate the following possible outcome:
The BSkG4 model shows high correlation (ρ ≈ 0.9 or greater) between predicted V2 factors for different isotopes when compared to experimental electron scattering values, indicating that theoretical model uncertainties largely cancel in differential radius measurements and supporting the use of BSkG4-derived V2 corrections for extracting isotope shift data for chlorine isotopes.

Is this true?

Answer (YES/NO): YES